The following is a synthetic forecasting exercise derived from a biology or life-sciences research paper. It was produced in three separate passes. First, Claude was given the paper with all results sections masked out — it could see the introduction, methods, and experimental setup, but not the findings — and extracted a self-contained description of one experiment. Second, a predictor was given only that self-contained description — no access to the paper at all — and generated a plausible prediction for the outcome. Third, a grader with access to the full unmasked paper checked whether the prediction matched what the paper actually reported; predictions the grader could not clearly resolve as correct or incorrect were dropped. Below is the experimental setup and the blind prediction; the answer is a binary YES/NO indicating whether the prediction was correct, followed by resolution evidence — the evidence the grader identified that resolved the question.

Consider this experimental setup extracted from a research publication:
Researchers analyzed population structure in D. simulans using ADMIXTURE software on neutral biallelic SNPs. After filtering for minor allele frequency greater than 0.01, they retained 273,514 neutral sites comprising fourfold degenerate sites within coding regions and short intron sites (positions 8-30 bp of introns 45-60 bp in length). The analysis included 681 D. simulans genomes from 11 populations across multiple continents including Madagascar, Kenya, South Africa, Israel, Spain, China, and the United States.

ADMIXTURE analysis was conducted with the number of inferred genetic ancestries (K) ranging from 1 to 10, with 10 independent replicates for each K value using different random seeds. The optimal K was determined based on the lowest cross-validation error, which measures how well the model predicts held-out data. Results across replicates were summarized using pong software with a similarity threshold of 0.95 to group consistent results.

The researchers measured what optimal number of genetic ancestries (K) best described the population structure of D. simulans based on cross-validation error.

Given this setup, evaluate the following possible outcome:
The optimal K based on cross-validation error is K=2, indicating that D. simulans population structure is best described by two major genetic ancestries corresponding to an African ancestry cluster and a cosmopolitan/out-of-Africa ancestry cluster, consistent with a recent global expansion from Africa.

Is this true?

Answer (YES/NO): NO